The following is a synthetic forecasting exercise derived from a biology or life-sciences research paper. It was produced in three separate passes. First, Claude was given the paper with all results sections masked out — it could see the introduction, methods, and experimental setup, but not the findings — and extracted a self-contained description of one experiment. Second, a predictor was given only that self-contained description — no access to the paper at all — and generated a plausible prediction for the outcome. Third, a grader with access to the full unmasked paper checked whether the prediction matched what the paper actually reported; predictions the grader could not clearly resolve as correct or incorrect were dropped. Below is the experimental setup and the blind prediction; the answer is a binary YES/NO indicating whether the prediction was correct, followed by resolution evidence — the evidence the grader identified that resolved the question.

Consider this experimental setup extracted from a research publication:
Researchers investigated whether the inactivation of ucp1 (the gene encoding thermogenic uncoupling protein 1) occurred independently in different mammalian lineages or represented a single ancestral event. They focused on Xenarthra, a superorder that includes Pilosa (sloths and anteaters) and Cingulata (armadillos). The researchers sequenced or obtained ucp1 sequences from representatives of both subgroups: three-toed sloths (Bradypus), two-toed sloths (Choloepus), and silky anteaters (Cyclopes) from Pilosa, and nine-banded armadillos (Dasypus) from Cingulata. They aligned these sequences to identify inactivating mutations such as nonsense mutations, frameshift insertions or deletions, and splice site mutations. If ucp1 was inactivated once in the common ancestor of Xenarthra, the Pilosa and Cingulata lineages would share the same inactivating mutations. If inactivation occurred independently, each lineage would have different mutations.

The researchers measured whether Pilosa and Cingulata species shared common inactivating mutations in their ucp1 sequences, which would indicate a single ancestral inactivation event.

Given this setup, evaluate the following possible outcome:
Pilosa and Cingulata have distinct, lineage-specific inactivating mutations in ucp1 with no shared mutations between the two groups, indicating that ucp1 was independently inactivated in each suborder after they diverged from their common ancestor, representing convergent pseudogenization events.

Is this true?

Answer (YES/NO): YES